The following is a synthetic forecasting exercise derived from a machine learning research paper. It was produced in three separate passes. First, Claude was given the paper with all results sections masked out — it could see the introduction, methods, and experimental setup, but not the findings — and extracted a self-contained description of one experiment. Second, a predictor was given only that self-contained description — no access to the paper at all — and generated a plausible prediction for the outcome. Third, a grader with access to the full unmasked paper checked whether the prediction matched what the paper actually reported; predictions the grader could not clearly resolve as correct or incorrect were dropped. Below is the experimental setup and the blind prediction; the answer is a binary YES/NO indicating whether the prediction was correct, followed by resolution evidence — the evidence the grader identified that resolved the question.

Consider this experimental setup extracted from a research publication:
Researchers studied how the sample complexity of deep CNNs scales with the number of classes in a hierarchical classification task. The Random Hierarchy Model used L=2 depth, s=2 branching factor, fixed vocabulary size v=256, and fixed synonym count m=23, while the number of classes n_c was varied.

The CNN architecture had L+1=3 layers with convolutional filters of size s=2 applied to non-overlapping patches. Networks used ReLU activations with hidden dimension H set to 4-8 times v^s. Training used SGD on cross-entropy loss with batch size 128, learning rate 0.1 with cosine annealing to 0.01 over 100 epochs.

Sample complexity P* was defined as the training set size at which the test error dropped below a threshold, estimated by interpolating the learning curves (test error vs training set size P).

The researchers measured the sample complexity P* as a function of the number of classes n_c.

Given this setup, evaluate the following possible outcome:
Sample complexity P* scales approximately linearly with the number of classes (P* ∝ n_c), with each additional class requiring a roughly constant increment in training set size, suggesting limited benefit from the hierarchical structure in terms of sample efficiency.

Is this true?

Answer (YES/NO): YES